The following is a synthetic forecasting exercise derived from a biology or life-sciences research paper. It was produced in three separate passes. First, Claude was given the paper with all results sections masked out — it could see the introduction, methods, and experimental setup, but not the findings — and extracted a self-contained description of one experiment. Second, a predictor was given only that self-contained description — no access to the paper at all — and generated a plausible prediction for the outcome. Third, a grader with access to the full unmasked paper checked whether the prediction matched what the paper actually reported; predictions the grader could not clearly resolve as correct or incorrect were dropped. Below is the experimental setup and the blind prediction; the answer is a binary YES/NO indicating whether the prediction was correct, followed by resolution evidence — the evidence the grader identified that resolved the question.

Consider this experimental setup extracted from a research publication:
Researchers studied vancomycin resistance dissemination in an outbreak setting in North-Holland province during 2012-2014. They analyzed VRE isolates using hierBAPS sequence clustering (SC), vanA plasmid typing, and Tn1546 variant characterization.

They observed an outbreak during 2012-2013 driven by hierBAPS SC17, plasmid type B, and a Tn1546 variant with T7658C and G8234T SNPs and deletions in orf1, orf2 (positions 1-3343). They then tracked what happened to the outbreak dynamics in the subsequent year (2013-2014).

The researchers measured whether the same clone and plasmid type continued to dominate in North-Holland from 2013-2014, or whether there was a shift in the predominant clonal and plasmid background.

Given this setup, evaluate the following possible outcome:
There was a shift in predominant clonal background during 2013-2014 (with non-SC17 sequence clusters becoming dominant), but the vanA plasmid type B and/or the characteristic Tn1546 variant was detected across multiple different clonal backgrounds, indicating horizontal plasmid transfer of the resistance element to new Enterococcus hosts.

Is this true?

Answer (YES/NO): NO